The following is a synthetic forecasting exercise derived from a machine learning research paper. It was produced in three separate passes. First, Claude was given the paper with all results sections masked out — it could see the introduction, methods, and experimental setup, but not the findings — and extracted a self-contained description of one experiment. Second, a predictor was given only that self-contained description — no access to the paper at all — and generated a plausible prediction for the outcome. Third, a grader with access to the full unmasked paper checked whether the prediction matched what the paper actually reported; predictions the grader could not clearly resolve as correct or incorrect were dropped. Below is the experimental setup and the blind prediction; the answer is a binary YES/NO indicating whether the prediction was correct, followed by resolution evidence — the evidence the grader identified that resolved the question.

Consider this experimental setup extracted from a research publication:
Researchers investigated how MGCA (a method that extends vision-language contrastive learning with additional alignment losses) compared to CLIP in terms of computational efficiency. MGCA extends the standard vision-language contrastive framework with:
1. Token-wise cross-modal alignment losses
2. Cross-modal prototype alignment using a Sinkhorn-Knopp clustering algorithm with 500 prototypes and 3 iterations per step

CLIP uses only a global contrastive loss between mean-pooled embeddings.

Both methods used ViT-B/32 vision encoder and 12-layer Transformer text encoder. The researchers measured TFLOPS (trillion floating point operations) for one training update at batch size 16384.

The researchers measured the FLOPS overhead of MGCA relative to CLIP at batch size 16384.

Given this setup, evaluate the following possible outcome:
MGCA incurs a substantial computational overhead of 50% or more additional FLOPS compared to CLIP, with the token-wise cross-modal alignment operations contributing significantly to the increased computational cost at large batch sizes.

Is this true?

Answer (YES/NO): NO